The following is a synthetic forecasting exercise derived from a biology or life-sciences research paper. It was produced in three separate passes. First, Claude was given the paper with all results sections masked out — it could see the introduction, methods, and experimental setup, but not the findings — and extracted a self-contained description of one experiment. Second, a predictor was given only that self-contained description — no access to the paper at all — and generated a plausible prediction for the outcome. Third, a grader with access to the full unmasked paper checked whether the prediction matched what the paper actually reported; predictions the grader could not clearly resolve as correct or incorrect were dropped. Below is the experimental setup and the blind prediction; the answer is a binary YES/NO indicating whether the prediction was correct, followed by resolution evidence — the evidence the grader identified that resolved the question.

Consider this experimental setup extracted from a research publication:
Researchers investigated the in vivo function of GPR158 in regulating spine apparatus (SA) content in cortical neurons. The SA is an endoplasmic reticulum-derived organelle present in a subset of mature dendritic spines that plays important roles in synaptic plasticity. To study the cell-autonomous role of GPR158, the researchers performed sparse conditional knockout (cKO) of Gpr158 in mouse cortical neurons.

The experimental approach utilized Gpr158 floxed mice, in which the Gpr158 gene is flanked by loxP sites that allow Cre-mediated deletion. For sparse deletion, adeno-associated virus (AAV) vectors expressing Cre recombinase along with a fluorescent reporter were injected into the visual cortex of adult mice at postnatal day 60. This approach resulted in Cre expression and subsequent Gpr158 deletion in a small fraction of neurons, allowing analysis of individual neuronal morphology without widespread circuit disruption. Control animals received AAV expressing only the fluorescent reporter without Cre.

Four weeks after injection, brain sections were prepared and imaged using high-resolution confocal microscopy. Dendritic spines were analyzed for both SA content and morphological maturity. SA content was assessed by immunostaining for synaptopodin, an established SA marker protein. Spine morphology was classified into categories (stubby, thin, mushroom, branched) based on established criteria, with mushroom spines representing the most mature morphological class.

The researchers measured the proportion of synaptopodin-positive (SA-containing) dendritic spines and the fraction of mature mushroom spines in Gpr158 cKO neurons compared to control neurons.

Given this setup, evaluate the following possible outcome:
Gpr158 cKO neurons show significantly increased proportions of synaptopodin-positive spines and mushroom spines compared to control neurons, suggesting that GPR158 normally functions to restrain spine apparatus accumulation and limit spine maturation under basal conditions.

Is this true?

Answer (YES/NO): NO